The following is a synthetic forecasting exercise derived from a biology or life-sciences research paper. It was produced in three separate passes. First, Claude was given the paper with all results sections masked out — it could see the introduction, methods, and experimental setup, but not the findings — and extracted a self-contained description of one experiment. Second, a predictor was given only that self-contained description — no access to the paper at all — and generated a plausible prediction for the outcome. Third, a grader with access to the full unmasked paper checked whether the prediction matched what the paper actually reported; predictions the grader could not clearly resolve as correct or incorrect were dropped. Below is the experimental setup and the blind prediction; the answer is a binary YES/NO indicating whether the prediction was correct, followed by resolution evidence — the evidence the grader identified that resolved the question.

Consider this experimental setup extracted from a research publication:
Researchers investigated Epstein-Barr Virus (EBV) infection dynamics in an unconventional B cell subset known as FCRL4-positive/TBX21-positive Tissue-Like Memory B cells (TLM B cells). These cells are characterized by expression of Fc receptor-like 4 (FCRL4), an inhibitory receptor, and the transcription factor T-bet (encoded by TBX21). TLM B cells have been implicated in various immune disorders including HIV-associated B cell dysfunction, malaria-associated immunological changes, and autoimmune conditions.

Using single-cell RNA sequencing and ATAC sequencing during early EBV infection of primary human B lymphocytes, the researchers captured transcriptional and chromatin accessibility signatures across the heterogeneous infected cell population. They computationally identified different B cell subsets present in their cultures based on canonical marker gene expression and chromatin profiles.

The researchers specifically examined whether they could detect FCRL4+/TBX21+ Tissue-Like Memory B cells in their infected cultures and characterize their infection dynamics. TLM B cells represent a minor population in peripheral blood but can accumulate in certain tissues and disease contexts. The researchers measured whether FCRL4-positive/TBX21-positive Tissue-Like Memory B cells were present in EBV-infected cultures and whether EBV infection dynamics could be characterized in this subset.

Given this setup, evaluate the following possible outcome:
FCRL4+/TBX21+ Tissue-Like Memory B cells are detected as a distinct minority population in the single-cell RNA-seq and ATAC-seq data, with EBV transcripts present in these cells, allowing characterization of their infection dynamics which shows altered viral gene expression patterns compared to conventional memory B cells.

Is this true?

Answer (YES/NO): NO